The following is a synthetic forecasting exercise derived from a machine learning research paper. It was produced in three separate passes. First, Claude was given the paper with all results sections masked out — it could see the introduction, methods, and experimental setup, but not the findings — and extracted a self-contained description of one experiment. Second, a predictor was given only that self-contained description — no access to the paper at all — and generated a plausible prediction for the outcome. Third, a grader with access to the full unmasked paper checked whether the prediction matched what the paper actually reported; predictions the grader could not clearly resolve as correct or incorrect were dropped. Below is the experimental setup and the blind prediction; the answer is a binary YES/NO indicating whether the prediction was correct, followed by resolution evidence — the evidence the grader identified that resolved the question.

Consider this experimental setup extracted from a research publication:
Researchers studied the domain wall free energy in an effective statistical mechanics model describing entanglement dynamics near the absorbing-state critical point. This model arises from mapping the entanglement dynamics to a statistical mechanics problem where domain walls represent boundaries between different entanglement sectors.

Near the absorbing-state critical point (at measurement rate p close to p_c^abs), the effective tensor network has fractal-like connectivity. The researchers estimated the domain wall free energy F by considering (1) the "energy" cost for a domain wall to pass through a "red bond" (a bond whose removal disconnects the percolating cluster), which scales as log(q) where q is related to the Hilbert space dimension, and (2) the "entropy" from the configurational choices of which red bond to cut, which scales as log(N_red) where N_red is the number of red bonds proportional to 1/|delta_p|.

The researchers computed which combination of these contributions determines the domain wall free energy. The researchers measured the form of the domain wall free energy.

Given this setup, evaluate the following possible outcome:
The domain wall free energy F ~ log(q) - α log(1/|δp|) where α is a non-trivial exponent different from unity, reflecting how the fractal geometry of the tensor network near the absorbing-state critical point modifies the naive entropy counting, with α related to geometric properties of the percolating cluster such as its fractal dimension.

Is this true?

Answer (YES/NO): NO